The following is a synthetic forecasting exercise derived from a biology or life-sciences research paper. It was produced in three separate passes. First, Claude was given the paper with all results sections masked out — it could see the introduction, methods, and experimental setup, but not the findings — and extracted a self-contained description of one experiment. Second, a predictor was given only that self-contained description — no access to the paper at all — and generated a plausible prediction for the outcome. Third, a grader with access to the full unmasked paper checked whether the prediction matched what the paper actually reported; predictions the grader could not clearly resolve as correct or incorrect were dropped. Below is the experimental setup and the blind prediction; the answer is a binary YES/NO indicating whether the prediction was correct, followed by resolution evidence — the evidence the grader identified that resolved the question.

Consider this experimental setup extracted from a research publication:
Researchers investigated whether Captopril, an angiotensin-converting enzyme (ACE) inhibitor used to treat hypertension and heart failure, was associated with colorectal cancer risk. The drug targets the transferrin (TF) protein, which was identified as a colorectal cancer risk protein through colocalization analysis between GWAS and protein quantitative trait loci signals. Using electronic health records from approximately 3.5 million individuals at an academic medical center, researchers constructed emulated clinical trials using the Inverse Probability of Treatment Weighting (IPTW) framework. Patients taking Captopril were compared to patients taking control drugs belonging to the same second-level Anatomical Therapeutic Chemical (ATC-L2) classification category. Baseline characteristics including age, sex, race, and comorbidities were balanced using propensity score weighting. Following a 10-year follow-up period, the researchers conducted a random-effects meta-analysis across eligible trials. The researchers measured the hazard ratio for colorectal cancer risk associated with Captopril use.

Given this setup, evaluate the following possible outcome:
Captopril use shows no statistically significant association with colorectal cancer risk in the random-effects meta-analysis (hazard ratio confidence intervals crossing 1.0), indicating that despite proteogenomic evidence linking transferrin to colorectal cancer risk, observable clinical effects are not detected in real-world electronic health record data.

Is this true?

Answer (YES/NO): NO